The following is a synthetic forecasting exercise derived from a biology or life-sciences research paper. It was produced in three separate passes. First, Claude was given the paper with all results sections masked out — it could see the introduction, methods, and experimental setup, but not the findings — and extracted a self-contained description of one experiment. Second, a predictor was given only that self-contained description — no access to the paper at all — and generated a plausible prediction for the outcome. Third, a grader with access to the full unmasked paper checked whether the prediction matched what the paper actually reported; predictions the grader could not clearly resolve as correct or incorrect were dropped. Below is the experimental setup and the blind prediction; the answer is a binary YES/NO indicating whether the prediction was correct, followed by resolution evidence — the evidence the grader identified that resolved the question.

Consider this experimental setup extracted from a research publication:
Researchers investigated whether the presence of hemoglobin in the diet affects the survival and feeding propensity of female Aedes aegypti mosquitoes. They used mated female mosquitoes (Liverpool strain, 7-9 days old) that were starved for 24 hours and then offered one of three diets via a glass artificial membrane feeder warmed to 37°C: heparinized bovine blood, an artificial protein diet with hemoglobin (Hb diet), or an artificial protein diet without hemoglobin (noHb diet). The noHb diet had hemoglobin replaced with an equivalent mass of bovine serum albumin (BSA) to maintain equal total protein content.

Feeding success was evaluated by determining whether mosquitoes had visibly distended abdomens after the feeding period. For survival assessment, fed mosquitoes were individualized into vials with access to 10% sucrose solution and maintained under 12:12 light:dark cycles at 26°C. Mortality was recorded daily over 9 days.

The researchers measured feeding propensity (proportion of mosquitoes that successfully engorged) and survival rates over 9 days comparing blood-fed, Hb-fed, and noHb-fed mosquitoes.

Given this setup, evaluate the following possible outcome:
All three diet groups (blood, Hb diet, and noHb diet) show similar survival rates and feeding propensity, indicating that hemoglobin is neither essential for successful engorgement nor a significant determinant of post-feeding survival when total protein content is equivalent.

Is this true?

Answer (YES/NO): YES